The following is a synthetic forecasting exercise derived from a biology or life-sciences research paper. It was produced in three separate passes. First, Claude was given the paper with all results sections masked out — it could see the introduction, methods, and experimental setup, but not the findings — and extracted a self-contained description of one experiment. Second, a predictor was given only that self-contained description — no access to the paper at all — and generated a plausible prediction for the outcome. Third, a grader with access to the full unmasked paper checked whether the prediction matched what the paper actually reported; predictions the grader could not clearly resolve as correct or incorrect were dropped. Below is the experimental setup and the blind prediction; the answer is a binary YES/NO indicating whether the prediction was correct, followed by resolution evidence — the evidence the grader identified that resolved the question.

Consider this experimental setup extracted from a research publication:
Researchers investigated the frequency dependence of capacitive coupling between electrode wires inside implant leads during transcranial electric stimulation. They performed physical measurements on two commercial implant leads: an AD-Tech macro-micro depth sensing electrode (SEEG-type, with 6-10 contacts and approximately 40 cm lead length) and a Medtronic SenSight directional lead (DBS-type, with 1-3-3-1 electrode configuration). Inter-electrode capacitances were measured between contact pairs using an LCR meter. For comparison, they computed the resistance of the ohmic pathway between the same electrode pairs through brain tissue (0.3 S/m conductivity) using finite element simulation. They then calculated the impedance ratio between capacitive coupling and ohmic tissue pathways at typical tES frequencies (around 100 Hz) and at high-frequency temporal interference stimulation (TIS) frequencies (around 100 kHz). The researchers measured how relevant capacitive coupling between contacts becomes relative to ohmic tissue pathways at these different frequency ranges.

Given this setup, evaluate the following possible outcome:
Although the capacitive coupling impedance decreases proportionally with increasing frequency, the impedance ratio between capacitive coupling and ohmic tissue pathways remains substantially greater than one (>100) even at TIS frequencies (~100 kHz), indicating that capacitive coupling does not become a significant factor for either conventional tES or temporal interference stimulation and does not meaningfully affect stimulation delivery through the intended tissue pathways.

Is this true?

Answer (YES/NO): NO